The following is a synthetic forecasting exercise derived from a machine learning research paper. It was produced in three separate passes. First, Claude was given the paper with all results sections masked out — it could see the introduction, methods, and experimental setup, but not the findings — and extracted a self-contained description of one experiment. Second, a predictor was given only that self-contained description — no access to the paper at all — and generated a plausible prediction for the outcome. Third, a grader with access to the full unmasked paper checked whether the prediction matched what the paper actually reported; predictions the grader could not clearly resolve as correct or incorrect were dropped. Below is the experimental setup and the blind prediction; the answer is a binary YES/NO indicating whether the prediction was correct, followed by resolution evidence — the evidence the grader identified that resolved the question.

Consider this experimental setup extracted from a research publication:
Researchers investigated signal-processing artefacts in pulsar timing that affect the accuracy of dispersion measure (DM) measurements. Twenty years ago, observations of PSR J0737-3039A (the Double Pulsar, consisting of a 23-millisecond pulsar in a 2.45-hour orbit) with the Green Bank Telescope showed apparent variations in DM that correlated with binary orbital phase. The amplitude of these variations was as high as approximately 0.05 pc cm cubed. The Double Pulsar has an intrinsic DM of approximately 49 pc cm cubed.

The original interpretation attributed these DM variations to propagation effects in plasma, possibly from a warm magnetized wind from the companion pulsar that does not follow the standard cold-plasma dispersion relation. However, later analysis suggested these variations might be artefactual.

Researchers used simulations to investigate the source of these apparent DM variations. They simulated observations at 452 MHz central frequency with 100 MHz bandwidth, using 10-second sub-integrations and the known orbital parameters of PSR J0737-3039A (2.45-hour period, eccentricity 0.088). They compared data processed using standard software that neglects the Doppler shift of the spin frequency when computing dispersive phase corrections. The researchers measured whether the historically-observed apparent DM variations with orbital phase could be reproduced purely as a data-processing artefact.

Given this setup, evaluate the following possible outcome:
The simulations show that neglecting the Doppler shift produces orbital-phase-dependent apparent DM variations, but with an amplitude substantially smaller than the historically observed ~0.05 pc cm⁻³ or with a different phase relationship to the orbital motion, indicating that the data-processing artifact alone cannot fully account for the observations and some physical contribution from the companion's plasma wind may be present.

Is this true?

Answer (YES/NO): NO